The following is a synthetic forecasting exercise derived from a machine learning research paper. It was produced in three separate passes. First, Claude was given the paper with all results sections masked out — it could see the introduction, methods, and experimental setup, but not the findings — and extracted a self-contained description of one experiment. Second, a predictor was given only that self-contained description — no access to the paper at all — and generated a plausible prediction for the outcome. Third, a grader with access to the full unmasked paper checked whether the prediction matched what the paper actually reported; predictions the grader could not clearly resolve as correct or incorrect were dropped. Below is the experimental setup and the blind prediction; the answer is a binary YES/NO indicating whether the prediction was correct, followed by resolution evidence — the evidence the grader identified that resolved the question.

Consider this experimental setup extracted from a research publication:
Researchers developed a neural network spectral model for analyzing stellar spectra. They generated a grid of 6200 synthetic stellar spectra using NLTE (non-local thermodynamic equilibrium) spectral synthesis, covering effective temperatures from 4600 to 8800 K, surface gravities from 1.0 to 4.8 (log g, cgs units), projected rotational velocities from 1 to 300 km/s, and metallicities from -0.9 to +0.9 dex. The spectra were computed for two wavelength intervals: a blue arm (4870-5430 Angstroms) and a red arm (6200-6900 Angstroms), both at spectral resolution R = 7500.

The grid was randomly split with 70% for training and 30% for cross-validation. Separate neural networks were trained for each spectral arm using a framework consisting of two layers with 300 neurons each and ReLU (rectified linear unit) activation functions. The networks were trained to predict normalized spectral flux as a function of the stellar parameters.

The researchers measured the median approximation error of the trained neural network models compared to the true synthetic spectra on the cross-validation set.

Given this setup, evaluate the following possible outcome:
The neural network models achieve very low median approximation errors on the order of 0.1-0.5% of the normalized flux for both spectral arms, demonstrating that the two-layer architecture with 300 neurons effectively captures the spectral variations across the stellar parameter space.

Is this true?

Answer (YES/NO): NO